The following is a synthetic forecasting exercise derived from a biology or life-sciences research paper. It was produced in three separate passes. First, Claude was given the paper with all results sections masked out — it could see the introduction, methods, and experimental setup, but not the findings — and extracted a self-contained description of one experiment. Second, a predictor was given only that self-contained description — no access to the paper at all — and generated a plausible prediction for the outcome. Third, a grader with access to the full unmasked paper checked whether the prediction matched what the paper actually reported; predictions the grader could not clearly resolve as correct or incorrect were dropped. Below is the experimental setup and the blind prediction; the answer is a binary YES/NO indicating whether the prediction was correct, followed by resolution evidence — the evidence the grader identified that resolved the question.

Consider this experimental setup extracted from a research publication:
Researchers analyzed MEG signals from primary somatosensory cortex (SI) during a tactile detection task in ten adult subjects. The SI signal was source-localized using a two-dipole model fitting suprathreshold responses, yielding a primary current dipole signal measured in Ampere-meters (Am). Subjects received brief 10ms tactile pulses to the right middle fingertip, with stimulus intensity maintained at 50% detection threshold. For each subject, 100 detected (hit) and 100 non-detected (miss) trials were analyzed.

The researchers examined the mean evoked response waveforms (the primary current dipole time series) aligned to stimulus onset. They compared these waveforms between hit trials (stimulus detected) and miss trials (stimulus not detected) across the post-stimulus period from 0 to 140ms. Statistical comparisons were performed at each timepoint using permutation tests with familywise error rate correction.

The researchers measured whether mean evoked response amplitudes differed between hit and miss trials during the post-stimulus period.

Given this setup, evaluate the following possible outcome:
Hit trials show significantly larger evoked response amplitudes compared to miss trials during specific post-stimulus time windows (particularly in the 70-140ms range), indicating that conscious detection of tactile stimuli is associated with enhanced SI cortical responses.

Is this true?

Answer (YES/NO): YES